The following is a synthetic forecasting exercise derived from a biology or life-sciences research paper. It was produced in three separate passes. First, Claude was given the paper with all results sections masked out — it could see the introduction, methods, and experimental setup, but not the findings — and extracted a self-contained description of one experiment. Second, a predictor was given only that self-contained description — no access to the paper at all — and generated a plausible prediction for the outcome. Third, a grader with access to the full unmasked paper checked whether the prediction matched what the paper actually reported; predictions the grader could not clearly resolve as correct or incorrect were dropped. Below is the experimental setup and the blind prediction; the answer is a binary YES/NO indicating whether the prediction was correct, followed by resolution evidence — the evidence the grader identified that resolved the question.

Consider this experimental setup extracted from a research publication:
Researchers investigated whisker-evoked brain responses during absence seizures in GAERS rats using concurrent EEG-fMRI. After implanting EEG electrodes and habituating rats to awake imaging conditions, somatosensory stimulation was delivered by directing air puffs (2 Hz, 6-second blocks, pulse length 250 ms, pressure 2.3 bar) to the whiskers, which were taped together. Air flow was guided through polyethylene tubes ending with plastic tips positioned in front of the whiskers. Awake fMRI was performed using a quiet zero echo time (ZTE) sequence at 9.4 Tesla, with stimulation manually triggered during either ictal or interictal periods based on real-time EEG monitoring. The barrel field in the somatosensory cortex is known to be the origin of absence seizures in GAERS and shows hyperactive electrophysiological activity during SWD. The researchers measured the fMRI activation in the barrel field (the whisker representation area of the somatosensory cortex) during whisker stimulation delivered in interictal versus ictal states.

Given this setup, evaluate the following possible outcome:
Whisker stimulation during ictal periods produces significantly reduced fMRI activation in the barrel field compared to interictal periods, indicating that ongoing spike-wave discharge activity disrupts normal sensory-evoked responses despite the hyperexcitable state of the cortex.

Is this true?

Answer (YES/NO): YES